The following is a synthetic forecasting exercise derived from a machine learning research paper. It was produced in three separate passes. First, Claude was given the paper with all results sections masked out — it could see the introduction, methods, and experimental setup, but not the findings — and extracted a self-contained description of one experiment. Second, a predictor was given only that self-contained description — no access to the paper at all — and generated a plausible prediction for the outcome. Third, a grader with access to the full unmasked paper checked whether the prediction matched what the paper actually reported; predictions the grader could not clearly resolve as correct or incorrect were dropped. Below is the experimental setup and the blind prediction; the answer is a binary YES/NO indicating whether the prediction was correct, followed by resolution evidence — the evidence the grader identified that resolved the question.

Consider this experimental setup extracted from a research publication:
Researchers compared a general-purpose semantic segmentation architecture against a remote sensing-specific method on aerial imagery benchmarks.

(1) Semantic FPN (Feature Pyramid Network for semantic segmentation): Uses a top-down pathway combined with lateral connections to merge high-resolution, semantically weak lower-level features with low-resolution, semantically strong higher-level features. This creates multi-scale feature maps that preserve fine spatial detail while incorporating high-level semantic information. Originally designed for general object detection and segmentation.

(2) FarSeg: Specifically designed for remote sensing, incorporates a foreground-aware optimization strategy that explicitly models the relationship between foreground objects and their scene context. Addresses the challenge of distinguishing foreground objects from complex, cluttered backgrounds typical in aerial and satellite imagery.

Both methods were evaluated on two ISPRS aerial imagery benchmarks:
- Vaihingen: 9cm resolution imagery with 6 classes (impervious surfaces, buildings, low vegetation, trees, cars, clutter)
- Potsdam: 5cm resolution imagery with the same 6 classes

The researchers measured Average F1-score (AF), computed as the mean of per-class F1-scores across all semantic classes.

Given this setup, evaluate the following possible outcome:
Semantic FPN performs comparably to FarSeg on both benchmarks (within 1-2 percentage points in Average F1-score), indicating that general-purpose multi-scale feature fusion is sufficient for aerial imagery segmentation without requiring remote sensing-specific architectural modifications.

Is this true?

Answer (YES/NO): YES